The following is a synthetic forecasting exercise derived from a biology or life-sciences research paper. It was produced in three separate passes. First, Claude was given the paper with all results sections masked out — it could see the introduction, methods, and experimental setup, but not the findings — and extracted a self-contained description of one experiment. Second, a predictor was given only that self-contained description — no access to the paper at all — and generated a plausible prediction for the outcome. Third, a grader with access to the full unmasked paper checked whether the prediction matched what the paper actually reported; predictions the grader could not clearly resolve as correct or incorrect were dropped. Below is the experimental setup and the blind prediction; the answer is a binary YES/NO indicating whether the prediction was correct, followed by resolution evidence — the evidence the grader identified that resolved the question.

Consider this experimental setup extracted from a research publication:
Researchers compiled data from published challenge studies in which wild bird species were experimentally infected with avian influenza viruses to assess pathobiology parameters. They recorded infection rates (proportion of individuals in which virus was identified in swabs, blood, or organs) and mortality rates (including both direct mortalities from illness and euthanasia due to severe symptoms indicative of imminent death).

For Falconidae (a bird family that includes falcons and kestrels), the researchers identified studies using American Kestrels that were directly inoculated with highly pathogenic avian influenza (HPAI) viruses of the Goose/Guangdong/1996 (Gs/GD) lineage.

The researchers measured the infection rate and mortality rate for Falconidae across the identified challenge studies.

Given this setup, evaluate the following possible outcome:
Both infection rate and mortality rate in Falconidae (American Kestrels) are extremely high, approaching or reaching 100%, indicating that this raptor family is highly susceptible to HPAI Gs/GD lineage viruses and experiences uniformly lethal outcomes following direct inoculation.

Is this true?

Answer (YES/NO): YES